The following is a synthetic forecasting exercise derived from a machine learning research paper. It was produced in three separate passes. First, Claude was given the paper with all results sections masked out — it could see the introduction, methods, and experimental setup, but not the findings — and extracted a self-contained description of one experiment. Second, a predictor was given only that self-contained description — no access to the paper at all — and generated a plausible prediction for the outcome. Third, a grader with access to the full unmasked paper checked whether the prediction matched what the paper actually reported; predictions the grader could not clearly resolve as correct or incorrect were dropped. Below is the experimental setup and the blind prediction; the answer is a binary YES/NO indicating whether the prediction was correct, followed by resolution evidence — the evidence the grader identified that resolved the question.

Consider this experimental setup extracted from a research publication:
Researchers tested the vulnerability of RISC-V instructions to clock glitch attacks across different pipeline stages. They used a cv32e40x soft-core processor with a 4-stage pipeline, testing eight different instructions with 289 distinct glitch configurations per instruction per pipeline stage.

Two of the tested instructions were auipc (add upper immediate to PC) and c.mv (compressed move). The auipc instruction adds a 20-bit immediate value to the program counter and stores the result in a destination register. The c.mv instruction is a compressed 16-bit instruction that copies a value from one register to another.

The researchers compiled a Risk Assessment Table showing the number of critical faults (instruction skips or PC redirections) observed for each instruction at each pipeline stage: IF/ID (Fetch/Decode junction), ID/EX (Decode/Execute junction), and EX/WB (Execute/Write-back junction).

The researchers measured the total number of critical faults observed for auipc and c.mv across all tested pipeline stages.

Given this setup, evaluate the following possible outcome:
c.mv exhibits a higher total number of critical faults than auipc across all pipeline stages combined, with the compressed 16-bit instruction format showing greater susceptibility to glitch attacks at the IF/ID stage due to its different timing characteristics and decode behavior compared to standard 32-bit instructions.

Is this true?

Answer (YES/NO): NO